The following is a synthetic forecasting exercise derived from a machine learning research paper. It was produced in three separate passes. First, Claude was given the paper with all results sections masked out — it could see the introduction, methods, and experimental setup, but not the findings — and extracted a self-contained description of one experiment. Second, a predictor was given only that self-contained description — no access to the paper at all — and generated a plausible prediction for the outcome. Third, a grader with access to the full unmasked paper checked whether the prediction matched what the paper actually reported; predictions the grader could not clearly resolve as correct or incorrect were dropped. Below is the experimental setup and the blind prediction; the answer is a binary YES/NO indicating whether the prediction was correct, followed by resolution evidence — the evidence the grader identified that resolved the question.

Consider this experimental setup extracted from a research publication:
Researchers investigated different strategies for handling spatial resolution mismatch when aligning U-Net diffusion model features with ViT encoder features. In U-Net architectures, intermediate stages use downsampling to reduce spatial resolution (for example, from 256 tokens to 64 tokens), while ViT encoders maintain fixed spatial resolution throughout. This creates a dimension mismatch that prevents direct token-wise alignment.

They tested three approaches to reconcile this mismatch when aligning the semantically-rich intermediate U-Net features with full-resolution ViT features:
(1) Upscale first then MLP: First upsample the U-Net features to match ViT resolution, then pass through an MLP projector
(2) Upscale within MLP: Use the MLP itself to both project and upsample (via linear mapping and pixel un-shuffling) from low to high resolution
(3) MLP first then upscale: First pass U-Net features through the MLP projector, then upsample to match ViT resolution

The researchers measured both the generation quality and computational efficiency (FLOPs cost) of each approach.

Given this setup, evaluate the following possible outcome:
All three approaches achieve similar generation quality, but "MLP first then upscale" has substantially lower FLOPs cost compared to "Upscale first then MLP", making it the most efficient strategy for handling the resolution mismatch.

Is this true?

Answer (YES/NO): NO